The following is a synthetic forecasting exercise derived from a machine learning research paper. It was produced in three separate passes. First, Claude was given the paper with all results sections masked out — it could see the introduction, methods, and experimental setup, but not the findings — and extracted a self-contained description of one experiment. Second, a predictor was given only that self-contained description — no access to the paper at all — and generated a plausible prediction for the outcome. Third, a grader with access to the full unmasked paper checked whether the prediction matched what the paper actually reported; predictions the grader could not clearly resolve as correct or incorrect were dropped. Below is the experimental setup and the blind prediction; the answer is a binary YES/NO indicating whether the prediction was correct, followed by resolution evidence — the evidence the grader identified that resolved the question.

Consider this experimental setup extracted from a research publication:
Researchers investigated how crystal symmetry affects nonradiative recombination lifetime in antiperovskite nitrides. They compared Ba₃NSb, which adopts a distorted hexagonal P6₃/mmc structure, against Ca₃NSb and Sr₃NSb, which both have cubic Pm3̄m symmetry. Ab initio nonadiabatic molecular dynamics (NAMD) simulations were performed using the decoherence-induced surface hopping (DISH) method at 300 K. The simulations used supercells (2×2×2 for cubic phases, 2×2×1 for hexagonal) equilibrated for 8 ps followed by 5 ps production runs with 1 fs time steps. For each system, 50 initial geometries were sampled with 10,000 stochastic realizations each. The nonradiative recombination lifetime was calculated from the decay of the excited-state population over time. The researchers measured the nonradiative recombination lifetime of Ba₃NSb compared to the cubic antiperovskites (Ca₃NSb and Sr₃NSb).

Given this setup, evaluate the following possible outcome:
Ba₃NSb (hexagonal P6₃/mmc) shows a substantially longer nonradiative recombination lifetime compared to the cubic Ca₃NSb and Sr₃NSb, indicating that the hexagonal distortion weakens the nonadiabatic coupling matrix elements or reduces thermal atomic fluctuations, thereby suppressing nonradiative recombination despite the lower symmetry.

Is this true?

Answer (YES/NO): NO